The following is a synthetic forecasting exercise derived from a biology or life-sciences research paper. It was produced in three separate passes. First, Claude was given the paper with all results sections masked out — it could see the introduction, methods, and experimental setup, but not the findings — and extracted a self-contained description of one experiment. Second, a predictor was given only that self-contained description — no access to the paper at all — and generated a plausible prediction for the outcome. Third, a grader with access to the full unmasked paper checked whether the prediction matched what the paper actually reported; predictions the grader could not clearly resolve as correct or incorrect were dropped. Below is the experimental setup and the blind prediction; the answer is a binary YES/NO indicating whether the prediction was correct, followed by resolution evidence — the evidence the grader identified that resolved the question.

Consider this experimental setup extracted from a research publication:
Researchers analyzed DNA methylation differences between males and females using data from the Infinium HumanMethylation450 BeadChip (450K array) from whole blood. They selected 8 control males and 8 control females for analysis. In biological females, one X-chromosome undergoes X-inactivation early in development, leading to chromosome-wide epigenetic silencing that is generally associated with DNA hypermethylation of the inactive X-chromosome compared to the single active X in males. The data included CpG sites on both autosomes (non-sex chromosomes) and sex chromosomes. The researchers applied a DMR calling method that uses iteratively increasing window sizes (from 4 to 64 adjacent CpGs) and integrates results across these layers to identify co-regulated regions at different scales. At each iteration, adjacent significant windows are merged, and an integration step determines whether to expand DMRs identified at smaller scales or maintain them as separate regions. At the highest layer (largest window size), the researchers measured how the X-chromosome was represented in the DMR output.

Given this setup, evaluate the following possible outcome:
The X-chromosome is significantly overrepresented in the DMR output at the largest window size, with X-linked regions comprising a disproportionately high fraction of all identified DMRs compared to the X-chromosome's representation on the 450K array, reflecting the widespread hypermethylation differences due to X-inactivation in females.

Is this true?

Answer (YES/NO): NO